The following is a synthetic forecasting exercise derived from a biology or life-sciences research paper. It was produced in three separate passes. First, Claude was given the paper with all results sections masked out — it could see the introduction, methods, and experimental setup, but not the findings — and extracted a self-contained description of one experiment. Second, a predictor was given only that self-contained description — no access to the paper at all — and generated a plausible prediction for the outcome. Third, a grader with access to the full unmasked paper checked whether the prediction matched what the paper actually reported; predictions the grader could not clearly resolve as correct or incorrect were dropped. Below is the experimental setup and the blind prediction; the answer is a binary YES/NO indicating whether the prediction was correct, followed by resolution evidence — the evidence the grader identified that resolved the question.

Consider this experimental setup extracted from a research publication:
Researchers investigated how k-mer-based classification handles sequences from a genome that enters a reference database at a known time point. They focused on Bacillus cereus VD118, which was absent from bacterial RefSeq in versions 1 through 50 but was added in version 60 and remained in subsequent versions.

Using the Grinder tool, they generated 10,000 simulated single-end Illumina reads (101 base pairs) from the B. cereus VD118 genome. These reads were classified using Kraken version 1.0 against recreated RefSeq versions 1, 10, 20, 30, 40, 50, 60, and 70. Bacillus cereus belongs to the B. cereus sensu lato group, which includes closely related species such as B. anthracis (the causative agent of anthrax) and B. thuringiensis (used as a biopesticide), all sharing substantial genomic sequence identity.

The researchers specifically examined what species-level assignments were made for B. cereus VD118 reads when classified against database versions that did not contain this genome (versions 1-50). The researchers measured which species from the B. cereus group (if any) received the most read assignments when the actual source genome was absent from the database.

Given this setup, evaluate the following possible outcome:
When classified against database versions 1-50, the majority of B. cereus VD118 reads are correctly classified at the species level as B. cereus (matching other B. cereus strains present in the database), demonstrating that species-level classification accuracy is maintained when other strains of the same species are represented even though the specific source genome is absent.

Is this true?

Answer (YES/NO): NO